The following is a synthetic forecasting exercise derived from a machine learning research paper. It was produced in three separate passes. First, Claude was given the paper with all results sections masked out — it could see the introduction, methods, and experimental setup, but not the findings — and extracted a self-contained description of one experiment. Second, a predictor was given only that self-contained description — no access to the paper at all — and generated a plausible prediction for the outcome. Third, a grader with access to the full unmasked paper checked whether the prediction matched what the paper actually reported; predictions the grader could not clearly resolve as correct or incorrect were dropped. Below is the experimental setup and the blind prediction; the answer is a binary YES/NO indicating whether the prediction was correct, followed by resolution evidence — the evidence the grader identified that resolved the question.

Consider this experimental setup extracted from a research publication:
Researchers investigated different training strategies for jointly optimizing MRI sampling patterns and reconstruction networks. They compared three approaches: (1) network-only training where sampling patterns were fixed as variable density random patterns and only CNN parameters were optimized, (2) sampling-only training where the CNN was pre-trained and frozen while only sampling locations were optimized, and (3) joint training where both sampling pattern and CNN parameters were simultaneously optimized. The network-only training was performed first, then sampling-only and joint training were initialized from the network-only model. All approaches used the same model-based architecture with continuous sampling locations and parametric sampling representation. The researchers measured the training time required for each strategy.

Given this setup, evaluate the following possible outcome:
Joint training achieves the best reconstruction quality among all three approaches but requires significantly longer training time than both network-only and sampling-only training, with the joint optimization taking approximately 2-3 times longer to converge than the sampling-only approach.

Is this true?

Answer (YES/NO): NO